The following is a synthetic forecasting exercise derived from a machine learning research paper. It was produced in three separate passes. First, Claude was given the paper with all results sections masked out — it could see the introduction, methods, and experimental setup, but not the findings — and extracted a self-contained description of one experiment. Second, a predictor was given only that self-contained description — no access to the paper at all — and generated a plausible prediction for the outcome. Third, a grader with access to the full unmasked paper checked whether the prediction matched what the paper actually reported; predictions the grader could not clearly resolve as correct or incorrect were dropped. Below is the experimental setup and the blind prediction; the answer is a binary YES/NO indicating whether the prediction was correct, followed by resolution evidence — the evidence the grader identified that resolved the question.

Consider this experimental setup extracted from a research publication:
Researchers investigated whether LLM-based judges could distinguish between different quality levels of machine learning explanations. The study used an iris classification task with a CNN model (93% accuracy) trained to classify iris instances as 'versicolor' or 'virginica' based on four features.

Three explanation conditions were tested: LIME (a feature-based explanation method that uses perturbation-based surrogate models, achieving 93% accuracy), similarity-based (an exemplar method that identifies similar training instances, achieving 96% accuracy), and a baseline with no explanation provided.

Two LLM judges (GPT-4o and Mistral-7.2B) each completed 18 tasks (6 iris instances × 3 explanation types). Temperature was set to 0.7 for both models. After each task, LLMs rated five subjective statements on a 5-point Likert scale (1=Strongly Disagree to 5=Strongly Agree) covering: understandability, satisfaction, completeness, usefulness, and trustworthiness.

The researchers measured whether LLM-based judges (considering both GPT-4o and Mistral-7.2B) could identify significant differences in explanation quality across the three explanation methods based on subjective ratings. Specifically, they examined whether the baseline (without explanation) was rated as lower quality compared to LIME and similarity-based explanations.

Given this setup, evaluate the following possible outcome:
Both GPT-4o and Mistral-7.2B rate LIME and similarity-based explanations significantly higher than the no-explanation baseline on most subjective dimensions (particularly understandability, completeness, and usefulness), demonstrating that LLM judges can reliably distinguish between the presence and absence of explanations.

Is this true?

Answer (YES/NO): YES